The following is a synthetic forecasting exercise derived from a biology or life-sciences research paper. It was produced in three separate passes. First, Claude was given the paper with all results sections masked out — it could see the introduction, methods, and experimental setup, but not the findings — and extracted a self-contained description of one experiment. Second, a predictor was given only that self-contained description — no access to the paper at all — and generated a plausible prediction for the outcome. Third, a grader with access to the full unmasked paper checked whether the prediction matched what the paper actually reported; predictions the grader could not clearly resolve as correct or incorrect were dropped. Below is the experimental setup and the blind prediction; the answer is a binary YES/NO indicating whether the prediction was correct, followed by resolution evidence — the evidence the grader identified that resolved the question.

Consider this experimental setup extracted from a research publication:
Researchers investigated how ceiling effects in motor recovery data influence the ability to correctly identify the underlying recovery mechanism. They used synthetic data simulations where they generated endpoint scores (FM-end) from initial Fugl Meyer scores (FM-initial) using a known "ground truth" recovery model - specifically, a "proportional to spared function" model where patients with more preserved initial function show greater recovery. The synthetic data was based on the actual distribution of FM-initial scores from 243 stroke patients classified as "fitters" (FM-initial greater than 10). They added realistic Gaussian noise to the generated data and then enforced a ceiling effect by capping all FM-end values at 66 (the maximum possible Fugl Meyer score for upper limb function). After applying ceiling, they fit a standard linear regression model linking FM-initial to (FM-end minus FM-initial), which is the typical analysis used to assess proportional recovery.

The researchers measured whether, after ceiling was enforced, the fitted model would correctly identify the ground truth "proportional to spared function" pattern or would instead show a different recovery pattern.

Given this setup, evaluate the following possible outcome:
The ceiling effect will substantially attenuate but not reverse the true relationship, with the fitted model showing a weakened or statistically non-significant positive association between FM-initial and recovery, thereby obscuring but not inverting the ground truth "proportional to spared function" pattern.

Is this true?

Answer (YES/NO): NO